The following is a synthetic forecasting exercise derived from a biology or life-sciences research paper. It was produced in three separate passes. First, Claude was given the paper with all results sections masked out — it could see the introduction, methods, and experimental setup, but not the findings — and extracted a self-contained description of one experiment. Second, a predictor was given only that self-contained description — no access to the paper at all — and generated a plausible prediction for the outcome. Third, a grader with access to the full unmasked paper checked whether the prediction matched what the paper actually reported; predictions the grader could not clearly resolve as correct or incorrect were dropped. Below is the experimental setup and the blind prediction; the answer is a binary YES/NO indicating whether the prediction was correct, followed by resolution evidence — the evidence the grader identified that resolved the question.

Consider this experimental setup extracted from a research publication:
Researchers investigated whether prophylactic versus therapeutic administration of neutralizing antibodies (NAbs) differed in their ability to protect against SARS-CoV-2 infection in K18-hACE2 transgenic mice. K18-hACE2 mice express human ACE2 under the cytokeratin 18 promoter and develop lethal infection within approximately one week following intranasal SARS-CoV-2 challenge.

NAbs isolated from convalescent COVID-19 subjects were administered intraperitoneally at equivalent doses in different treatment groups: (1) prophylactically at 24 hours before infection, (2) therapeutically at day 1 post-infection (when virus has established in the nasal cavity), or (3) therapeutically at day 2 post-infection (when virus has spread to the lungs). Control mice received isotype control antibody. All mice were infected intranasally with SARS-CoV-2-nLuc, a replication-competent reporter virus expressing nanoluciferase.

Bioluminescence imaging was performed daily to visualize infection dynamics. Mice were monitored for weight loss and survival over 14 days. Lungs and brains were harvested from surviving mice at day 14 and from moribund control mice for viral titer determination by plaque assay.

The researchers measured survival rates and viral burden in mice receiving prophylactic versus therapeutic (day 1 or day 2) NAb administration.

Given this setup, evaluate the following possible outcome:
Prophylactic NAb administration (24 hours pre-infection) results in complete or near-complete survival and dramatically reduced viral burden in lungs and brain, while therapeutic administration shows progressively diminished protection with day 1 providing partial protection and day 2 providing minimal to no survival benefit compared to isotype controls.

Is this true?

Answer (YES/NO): NO